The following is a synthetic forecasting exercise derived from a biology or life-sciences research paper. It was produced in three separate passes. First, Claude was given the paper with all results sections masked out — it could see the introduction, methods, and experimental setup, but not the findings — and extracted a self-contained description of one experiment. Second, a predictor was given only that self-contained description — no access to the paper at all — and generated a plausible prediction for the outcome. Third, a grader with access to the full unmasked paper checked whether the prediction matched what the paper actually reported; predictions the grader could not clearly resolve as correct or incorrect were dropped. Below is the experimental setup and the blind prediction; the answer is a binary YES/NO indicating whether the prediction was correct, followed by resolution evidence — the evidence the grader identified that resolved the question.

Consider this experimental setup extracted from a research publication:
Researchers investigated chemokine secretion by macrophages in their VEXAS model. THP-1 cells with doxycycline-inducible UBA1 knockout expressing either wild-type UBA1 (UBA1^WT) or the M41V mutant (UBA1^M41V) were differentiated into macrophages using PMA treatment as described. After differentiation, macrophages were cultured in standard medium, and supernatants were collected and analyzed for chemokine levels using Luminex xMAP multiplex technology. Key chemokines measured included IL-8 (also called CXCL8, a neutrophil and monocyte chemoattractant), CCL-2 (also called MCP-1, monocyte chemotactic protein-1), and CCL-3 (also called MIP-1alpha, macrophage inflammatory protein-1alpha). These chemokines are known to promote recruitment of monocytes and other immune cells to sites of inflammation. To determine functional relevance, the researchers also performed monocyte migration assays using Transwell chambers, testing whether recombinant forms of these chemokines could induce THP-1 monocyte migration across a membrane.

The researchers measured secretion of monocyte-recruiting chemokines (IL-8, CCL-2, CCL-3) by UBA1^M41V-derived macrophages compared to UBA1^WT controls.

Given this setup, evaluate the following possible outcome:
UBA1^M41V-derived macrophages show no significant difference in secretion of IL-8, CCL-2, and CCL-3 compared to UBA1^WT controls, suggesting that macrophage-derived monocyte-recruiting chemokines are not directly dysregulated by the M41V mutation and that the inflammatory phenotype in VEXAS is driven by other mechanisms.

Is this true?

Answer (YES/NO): NO